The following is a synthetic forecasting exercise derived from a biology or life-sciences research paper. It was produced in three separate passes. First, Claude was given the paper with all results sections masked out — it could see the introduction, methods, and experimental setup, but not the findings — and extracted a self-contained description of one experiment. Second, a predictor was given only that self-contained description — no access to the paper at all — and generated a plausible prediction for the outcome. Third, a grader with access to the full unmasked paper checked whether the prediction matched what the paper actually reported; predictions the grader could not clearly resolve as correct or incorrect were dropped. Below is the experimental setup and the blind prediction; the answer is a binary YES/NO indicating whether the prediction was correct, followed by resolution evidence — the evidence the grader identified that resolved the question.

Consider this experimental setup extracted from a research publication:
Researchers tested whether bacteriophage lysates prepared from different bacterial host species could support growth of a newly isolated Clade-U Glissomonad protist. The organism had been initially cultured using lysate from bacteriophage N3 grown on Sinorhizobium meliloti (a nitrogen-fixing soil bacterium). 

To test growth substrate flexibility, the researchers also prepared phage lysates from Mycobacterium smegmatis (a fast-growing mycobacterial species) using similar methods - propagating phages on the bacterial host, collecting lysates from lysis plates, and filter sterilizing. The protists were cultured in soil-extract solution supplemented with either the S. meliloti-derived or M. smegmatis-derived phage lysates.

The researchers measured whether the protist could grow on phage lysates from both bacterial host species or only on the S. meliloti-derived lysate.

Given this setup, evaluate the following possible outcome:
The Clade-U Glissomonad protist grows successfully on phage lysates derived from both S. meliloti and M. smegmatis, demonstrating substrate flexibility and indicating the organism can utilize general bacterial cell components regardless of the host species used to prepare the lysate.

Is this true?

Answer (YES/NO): YES